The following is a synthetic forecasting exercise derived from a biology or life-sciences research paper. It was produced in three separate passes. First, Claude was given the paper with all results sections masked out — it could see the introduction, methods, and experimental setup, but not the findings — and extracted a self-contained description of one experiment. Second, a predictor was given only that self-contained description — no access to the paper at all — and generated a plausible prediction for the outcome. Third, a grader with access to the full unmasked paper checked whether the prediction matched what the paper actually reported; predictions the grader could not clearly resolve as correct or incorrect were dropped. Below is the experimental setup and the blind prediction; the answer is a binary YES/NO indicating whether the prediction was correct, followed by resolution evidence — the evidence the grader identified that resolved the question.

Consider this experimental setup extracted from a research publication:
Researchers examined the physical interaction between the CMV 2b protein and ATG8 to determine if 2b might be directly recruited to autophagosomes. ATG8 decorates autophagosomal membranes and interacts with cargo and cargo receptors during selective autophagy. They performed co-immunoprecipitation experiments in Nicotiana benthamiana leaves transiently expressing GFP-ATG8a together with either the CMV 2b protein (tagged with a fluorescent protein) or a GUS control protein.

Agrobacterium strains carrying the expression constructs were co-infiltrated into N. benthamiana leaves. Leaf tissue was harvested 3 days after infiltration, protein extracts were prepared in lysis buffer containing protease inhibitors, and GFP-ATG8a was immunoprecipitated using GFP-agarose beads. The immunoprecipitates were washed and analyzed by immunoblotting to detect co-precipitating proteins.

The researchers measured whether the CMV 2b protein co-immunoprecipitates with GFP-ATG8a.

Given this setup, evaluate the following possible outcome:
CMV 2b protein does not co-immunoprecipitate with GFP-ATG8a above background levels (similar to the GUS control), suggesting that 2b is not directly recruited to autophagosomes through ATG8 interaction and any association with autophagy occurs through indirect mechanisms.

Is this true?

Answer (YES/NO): NO